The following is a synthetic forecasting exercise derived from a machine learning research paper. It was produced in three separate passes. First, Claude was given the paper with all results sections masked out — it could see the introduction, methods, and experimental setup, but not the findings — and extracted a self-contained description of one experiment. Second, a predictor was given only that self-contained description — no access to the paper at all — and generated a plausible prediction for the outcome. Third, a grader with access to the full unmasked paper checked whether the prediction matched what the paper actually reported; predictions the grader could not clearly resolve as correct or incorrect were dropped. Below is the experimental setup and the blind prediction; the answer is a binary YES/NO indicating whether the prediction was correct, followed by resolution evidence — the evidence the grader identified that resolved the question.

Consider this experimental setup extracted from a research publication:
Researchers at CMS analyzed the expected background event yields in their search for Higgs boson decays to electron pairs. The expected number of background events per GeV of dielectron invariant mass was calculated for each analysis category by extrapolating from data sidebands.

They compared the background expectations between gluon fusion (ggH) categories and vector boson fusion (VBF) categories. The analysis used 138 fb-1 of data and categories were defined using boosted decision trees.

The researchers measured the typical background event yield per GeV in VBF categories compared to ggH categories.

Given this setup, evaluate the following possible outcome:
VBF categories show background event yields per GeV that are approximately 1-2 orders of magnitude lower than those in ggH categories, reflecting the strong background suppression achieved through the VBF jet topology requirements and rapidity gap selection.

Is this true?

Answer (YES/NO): YES